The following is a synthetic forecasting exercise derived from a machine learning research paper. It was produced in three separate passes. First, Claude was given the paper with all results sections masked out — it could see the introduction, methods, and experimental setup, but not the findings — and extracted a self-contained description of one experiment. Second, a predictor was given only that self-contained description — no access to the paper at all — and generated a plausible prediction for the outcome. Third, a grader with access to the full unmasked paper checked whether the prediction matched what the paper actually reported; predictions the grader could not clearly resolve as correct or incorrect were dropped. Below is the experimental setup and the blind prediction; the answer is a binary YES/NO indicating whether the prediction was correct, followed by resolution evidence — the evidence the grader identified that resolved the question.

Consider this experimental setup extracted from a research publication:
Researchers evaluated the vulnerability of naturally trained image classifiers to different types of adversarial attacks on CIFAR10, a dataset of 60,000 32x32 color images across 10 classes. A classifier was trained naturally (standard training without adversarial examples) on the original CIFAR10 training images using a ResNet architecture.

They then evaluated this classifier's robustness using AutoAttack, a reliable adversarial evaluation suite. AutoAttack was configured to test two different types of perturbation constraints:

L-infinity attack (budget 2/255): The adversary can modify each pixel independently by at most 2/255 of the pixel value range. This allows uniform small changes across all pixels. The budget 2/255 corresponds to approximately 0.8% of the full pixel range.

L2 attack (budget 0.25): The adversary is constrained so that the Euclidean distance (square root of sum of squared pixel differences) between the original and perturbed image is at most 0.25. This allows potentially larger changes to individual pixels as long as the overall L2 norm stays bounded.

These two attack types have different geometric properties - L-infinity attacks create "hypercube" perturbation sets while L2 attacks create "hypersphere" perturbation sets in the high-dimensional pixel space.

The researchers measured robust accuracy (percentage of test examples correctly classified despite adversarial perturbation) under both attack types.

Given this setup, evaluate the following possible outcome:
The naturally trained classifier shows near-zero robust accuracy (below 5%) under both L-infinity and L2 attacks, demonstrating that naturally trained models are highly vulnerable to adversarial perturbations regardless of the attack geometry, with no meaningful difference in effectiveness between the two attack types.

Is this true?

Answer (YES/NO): NO